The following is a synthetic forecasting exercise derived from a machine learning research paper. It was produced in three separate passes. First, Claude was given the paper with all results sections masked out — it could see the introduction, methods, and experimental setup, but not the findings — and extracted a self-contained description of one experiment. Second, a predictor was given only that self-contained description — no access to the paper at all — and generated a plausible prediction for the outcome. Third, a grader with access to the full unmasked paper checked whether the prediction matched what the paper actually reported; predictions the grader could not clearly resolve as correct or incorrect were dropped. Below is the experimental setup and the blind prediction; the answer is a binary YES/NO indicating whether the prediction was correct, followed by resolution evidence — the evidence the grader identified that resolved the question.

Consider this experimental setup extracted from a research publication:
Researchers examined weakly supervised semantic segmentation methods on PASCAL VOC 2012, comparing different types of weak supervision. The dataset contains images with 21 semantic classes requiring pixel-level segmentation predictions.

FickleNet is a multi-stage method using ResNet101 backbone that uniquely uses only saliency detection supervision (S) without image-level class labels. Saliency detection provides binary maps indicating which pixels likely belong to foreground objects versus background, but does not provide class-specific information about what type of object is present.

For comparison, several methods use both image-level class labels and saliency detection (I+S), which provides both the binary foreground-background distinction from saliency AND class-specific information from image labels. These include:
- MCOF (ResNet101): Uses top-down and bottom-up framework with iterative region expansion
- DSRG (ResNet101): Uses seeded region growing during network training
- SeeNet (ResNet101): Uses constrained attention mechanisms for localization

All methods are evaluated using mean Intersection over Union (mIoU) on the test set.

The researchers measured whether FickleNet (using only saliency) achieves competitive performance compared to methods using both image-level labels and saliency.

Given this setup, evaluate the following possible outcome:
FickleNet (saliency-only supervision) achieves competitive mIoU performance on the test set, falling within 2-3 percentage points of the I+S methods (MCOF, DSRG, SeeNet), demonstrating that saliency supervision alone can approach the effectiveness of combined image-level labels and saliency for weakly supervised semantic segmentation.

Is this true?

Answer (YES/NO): NO